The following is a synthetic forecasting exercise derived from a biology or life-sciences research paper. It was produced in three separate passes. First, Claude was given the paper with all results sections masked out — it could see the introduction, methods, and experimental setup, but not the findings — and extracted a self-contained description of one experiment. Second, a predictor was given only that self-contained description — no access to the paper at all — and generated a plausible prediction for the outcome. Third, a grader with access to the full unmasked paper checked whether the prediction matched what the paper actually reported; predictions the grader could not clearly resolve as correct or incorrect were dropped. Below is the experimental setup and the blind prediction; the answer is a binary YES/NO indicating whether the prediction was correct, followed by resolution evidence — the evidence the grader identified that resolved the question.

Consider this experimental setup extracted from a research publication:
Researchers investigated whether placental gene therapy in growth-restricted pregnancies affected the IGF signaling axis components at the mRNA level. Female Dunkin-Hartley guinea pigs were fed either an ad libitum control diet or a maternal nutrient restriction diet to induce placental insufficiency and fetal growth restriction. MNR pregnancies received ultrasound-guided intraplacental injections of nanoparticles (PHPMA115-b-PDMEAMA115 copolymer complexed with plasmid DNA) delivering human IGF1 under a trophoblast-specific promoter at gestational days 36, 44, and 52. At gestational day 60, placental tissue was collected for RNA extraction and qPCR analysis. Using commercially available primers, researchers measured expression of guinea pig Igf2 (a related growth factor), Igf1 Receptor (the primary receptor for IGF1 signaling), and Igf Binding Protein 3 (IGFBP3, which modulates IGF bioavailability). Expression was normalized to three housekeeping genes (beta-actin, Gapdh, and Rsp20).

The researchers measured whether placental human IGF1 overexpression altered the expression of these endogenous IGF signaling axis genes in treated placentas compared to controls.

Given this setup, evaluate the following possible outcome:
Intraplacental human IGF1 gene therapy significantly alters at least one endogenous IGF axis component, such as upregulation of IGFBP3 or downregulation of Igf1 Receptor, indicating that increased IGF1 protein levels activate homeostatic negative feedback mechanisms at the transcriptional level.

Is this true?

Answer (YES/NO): YES